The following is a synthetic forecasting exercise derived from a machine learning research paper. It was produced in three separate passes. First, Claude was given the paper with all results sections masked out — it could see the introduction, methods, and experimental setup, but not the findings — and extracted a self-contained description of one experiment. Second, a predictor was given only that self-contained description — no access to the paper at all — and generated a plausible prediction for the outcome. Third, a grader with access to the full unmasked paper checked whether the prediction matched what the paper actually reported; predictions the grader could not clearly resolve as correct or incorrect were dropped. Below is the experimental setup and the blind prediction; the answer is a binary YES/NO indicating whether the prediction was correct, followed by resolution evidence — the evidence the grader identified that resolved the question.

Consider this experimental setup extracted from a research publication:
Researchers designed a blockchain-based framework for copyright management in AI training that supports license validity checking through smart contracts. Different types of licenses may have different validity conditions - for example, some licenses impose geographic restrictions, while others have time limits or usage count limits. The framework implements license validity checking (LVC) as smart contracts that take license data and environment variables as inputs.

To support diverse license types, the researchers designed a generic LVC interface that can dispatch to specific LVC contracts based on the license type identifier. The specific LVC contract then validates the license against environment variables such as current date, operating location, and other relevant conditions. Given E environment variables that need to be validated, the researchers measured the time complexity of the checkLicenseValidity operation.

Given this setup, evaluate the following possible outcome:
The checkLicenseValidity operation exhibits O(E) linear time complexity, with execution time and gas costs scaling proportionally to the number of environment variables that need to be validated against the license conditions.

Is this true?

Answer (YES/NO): YES